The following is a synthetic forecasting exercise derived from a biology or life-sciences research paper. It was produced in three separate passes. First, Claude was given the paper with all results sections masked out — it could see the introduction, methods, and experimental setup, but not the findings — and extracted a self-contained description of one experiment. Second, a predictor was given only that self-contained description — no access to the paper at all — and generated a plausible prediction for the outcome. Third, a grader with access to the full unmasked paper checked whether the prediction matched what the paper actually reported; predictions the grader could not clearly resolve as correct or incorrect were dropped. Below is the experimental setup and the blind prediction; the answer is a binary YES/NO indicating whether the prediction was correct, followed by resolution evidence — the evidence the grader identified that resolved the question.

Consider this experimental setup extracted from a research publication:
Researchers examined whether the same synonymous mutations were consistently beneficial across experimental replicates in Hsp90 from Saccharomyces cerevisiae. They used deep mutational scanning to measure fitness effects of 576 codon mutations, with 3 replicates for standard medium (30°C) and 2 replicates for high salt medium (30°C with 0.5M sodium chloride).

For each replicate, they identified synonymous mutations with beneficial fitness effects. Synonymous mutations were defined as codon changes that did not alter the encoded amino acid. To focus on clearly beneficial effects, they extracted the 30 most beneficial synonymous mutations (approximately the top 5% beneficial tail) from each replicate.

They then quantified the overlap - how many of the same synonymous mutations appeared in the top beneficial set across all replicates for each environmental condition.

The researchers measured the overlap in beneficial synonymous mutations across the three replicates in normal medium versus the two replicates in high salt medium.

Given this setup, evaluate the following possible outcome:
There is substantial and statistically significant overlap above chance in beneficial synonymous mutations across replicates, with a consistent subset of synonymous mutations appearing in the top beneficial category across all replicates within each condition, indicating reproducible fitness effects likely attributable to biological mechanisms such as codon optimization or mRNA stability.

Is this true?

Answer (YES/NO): YES